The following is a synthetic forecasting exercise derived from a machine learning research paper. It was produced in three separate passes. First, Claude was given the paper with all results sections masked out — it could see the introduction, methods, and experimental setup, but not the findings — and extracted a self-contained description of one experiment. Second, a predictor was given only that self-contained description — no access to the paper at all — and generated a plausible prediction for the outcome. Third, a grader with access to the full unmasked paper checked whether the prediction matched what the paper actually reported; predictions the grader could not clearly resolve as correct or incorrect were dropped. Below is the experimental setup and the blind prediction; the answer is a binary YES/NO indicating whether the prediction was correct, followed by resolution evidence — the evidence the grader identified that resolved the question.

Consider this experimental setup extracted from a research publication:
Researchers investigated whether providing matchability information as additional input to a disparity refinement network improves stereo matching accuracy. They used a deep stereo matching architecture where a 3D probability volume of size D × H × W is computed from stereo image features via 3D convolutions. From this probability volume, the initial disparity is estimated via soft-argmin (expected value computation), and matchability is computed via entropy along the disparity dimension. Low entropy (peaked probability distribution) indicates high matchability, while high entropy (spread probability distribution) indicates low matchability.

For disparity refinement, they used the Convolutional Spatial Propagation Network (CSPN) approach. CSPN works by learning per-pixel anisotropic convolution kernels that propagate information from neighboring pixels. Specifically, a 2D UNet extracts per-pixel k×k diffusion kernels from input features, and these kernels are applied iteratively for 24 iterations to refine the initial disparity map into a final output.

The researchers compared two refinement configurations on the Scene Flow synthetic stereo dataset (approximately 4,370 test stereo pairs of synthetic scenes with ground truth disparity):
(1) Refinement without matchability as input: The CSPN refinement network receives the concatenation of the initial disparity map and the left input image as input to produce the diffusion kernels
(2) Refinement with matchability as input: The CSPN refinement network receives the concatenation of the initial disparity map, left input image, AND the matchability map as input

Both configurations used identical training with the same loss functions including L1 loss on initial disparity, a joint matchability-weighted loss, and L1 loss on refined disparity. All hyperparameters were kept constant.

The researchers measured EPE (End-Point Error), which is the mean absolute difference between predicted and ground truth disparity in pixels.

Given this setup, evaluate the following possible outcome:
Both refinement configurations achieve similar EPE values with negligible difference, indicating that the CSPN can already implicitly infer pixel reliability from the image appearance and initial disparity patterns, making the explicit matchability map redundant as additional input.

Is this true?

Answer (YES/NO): NO